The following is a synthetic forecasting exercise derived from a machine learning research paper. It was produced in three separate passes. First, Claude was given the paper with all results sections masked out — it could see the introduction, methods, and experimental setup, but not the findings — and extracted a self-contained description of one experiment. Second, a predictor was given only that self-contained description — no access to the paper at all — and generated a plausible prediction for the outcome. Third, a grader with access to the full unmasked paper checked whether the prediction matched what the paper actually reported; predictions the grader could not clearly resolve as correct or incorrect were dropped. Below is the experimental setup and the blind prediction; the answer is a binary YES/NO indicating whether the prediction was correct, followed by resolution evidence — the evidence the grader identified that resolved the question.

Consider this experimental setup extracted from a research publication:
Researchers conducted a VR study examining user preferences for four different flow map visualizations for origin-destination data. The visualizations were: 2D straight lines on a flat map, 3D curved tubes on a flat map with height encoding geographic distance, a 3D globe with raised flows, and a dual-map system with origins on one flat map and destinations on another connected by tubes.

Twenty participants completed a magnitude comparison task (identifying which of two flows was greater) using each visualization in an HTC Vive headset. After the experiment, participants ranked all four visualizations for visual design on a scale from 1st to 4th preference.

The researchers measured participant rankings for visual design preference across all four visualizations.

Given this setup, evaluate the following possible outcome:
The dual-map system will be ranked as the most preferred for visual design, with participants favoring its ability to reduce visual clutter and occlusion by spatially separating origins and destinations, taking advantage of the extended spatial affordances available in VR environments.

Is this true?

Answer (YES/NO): NO